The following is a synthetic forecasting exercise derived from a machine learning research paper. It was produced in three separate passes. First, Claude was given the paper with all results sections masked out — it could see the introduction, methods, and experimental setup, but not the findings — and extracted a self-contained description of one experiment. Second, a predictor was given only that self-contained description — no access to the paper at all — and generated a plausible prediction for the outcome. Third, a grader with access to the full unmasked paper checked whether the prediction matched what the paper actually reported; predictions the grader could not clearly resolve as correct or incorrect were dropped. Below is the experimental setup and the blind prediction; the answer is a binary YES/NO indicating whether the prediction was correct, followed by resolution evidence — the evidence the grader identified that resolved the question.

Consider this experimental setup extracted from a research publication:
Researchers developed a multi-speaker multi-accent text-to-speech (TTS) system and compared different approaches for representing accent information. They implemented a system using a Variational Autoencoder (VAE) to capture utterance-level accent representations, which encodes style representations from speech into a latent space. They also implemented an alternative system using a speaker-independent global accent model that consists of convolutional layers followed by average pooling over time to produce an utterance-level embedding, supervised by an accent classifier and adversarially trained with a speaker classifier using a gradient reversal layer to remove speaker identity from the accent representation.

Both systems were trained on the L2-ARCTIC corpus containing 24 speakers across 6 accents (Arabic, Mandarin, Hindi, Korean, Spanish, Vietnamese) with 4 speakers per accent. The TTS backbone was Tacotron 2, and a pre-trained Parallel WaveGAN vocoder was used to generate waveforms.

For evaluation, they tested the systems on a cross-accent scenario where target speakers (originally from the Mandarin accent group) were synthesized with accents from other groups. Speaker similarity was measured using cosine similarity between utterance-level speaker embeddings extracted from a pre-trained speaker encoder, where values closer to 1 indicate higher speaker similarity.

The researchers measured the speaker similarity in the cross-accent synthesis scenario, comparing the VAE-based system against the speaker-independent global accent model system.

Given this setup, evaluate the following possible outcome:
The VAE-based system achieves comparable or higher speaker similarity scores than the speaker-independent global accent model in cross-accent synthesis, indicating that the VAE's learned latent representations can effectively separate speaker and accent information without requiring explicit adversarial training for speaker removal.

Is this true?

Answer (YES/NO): NO